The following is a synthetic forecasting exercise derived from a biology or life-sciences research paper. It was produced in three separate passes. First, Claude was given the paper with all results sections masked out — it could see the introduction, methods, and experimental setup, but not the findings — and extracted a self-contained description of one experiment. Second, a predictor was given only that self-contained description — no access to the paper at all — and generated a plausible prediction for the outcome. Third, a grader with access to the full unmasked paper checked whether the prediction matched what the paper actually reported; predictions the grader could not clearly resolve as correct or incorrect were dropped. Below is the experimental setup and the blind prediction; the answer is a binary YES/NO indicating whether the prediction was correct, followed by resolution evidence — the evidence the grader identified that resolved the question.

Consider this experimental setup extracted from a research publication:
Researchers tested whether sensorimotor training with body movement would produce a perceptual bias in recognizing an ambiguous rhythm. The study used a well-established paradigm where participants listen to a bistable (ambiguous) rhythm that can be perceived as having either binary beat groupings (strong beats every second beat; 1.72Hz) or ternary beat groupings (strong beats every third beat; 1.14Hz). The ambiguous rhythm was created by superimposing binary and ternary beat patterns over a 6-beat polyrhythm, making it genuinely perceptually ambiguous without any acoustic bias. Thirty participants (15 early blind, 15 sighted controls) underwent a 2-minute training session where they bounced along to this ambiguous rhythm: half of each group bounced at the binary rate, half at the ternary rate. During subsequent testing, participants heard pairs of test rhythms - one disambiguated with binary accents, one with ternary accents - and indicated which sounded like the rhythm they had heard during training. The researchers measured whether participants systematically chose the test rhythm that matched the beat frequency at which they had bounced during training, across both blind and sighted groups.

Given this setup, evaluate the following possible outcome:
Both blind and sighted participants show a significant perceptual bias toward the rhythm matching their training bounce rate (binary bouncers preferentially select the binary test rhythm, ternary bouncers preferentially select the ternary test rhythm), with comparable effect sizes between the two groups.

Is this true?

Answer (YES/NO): NO